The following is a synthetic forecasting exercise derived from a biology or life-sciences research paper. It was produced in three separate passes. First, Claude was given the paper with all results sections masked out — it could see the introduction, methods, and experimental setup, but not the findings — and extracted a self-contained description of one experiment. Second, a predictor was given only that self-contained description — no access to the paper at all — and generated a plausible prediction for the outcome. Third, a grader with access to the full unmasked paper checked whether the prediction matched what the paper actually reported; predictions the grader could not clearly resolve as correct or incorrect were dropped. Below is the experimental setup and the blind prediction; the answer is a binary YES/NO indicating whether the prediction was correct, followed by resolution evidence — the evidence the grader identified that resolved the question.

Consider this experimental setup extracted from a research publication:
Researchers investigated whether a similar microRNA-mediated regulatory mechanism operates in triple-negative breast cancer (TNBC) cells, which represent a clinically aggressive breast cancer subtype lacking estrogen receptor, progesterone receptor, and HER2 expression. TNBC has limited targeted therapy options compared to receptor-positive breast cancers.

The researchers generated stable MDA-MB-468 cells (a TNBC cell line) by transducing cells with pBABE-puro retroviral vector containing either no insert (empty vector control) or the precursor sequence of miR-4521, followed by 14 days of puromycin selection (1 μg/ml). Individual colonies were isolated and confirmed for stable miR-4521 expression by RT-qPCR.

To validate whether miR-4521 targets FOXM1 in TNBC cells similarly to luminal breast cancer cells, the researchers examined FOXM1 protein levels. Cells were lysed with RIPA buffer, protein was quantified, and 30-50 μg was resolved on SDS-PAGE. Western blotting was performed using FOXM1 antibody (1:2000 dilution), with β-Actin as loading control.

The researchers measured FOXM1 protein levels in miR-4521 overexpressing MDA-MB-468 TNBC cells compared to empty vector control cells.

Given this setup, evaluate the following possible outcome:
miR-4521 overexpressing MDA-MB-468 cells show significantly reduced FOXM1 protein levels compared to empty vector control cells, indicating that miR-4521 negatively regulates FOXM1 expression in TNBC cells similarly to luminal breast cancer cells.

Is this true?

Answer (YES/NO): YES